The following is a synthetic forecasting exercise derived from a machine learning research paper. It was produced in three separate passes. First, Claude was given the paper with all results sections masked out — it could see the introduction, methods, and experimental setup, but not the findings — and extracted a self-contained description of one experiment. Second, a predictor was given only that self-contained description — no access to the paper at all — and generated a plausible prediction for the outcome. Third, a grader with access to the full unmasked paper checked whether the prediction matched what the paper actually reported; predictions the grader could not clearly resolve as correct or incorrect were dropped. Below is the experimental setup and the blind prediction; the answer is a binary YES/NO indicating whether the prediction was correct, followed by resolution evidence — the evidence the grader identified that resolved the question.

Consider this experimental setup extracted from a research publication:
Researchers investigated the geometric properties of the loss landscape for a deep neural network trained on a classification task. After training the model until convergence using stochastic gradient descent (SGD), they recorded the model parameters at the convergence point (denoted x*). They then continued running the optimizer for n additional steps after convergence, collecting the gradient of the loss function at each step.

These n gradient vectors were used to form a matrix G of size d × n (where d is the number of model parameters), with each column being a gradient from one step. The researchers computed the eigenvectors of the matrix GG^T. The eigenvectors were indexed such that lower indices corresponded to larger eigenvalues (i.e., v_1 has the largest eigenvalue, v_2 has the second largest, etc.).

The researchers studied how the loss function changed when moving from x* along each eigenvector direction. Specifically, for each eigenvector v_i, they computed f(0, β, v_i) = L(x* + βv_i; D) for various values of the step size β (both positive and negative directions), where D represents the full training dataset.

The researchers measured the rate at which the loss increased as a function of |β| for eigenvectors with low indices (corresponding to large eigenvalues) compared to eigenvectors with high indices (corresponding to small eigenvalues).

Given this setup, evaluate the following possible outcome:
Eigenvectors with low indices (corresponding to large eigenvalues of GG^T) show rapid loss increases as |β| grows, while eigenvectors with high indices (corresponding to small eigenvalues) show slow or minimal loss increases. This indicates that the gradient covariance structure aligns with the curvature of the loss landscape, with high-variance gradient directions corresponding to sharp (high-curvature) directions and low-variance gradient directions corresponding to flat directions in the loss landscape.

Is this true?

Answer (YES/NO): YES